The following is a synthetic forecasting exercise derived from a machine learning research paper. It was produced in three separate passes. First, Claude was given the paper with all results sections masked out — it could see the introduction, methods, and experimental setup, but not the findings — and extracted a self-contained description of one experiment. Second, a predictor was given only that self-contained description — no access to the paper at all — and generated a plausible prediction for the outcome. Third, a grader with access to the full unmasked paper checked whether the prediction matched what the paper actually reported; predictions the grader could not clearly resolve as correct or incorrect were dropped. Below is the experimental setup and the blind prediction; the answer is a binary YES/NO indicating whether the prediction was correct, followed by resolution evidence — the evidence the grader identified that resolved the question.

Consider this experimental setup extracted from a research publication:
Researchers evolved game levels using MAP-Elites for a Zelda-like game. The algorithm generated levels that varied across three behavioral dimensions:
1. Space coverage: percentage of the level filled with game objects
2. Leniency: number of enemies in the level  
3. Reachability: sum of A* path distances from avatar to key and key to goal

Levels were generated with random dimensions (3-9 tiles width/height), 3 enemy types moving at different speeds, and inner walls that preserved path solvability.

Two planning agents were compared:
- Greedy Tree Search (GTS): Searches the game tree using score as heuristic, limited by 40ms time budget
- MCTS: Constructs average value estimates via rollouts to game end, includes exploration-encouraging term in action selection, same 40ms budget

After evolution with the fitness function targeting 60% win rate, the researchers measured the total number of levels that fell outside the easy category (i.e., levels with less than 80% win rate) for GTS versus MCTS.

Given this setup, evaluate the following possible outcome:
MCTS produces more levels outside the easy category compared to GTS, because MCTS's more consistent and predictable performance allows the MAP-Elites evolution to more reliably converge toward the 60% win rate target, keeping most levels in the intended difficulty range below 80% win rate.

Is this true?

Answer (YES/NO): NO